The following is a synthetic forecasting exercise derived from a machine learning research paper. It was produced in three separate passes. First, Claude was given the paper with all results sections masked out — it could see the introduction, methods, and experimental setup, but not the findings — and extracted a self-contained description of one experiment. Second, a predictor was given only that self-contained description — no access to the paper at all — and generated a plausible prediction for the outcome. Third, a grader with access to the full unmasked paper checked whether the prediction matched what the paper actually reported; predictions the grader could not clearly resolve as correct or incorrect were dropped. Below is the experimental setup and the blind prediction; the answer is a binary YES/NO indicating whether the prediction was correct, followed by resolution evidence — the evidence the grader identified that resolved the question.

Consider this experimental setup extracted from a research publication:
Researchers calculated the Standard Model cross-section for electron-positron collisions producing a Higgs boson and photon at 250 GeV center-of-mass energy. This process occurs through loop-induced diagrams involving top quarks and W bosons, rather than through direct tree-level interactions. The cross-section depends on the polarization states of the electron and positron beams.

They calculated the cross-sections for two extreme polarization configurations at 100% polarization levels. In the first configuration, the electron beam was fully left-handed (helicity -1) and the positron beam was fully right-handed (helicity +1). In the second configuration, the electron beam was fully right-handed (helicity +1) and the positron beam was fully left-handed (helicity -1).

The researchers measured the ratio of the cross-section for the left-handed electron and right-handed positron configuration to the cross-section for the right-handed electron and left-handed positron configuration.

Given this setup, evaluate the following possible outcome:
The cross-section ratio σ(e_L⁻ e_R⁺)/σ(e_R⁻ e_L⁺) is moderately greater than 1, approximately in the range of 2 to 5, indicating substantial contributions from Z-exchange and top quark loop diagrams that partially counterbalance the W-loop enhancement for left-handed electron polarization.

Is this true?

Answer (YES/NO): NO